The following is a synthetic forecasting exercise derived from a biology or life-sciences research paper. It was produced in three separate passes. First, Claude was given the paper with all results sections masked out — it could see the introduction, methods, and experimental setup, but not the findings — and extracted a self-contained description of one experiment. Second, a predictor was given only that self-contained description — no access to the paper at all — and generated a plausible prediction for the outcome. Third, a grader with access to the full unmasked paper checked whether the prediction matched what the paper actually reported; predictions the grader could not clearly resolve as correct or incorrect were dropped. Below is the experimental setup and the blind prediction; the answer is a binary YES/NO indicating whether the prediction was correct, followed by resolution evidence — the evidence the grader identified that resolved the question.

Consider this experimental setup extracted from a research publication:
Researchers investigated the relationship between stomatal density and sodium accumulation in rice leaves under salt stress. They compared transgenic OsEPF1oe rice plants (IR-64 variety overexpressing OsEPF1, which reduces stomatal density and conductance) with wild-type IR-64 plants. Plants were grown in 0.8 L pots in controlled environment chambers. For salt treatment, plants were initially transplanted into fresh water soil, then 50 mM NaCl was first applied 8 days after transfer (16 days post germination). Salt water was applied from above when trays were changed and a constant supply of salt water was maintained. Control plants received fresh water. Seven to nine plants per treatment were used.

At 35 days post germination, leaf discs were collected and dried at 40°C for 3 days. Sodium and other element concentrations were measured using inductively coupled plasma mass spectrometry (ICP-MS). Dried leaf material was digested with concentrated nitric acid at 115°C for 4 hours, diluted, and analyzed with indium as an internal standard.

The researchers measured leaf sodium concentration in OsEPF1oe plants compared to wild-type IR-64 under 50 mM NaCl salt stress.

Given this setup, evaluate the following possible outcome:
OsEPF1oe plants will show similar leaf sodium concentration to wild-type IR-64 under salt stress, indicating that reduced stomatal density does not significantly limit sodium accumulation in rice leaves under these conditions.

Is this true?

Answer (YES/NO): NO